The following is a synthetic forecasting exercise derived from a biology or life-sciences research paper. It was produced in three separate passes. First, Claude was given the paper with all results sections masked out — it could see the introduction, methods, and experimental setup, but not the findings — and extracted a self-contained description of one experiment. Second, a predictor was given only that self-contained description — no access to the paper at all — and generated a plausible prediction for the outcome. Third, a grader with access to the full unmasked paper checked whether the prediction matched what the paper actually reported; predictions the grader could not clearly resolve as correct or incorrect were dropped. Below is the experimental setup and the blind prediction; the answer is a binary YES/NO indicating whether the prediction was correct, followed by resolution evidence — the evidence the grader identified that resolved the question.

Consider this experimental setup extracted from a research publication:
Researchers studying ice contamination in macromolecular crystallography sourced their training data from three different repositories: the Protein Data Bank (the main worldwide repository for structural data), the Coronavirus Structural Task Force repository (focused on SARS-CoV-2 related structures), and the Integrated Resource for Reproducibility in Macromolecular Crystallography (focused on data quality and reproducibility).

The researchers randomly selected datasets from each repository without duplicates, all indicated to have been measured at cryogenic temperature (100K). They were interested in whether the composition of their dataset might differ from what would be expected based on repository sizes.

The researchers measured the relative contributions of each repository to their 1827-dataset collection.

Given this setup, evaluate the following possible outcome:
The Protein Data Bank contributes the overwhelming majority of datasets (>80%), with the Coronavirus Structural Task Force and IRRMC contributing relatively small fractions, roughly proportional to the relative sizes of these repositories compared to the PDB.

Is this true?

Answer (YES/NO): NO